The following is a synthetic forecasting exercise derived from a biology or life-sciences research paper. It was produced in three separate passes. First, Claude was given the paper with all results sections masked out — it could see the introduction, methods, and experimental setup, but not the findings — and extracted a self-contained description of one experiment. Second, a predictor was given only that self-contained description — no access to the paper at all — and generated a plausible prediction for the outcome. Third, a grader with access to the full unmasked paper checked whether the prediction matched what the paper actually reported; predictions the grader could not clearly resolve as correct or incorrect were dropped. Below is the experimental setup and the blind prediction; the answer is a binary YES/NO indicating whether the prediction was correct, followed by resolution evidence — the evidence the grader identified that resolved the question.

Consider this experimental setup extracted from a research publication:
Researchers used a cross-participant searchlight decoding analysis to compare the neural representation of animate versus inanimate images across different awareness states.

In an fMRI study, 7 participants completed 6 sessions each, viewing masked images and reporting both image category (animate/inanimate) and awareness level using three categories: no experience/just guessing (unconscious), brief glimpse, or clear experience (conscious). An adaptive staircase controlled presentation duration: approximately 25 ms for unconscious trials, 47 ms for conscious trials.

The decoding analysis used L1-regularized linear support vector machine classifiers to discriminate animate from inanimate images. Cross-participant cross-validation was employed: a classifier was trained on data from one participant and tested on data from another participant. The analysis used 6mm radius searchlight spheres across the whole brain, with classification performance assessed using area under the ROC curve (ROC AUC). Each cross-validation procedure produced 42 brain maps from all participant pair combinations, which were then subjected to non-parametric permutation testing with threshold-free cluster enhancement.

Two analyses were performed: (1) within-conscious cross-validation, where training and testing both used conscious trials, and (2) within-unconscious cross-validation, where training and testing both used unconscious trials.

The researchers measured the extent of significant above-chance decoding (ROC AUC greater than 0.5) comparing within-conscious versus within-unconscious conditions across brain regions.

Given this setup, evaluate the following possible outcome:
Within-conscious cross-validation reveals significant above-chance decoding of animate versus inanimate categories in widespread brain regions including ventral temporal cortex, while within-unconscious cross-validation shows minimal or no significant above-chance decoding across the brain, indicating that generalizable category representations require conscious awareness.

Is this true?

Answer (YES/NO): NO